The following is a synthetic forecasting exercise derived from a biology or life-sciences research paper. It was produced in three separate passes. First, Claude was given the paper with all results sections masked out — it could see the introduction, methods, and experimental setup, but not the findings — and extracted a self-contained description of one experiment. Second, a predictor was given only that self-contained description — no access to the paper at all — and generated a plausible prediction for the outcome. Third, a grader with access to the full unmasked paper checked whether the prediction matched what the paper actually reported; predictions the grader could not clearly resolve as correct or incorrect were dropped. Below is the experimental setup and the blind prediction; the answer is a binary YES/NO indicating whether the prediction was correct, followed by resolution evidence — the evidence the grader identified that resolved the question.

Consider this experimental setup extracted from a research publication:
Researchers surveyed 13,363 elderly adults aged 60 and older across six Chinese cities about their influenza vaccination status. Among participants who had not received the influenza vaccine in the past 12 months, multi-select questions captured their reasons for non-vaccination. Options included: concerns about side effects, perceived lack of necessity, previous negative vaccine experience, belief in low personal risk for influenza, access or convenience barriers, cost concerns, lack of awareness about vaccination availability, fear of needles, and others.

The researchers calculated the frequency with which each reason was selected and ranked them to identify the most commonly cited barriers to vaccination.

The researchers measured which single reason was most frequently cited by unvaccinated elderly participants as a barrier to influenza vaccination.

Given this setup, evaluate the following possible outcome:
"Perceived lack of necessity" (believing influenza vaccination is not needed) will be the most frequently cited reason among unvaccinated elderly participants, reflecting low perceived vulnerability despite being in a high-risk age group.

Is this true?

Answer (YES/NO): NO